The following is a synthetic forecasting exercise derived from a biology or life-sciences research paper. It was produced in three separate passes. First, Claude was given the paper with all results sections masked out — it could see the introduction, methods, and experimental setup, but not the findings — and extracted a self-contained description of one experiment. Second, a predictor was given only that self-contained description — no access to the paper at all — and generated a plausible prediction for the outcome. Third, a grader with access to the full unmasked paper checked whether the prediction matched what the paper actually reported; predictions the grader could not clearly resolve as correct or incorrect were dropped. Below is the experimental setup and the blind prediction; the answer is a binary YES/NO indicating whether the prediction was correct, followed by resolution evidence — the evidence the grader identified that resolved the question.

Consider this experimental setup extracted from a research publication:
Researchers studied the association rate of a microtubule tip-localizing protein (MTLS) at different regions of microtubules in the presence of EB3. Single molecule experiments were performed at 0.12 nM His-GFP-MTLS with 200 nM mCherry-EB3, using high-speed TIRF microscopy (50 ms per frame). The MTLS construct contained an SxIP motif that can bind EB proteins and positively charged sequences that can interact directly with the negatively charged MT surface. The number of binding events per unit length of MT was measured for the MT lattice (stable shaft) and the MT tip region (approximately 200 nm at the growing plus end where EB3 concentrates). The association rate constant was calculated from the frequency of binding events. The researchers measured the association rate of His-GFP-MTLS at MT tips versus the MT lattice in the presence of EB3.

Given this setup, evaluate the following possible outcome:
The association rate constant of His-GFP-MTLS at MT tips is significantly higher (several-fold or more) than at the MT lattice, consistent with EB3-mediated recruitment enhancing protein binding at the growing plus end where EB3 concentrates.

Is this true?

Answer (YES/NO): NO